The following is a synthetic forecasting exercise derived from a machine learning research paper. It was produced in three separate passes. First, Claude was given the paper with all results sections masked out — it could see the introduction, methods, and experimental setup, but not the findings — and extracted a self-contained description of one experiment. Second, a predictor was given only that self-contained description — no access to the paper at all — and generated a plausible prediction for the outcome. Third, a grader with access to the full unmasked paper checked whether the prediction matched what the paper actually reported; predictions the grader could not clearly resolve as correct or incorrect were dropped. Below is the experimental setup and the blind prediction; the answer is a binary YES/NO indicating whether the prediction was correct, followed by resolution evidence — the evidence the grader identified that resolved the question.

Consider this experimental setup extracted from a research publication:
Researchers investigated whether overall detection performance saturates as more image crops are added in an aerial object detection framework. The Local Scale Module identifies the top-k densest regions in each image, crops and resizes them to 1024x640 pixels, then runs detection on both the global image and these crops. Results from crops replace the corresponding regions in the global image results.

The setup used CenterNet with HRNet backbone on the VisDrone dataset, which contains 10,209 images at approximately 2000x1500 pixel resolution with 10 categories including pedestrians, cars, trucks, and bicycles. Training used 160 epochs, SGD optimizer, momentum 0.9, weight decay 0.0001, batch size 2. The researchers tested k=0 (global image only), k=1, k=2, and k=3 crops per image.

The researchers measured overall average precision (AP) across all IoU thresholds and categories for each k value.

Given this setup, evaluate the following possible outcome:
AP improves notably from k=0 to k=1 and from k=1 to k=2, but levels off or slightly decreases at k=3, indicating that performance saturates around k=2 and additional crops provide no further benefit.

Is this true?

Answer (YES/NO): NO